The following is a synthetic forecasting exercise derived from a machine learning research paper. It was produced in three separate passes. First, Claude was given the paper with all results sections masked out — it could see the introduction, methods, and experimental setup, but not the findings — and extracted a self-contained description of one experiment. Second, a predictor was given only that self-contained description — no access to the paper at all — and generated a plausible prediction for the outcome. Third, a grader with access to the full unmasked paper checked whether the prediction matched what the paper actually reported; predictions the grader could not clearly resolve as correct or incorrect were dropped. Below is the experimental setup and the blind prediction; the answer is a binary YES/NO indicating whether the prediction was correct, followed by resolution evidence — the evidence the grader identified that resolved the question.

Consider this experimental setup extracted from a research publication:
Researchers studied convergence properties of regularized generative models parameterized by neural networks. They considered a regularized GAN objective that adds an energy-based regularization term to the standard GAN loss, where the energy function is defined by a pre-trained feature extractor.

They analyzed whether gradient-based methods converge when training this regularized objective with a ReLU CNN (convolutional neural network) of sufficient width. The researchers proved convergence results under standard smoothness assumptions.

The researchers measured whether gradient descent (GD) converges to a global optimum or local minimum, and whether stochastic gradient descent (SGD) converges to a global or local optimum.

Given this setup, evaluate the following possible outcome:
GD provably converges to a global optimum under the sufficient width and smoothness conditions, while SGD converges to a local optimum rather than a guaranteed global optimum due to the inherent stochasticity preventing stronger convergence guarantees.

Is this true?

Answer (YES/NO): YES